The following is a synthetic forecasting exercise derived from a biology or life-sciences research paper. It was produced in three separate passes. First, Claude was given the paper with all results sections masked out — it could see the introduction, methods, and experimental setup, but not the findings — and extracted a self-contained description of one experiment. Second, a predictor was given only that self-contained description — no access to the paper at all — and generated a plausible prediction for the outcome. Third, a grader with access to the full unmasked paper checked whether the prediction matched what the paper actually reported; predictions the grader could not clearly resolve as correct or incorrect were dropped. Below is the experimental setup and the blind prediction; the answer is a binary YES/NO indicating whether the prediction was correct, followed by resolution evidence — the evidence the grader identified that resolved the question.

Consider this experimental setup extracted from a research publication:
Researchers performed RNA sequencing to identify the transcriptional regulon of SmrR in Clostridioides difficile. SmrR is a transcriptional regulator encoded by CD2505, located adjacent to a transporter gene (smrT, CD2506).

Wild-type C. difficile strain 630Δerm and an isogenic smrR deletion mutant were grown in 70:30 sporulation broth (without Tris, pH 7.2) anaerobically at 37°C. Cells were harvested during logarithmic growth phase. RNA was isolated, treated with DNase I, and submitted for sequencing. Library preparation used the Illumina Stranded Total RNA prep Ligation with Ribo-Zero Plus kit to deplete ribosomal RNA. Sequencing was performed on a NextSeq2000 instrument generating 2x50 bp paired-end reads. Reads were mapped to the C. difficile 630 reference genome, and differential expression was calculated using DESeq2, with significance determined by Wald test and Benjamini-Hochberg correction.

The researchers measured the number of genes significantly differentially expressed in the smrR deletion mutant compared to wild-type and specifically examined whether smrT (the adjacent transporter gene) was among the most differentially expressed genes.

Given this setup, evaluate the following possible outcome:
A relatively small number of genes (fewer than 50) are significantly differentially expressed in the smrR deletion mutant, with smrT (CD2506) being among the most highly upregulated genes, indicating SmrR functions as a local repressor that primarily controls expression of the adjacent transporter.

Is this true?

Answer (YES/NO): YES